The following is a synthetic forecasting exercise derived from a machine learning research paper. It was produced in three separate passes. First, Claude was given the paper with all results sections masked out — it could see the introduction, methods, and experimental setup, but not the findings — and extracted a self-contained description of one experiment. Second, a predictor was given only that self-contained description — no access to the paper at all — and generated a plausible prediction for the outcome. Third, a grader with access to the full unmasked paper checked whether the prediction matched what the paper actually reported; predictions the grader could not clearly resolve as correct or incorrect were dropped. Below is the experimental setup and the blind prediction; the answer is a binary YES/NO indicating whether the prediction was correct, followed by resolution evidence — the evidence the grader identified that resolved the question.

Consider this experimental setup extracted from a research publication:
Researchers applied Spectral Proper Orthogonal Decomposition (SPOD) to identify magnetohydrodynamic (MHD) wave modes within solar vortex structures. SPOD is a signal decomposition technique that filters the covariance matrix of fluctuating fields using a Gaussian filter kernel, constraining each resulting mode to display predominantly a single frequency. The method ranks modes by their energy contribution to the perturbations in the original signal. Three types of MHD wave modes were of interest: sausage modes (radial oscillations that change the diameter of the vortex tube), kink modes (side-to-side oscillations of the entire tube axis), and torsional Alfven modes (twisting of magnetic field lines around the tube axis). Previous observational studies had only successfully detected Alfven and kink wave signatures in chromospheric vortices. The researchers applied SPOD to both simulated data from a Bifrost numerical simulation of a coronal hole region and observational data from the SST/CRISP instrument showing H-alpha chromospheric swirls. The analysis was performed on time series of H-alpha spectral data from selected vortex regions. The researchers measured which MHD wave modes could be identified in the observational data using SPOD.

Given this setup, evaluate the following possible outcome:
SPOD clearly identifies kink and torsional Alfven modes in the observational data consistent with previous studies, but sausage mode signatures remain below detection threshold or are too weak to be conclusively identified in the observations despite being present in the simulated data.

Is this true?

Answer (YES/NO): NO